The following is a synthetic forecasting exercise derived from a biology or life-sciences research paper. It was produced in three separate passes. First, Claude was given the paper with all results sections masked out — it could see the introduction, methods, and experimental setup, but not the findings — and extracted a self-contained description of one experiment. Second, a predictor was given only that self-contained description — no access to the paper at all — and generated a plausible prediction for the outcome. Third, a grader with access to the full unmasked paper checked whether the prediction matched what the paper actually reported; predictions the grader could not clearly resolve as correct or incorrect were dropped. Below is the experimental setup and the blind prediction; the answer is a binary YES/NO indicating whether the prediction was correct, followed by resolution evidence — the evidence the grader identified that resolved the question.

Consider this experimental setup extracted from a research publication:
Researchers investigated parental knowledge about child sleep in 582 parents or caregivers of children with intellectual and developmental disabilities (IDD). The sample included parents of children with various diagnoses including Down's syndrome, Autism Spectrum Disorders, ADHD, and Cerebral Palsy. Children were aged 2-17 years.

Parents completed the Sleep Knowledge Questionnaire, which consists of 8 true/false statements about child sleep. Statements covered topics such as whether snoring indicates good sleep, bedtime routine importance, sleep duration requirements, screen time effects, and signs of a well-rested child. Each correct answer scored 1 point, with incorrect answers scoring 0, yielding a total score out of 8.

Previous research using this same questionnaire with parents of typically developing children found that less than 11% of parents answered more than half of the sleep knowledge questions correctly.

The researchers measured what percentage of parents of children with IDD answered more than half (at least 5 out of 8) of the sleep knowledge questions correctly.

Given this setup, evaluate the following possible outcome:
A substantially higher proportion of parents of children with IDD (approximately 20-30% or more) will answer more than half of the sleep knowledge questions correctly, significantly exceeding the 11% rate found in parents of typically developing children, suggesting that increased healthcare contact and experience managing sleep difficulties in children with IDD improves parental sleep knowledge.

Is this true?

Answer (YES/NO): NO